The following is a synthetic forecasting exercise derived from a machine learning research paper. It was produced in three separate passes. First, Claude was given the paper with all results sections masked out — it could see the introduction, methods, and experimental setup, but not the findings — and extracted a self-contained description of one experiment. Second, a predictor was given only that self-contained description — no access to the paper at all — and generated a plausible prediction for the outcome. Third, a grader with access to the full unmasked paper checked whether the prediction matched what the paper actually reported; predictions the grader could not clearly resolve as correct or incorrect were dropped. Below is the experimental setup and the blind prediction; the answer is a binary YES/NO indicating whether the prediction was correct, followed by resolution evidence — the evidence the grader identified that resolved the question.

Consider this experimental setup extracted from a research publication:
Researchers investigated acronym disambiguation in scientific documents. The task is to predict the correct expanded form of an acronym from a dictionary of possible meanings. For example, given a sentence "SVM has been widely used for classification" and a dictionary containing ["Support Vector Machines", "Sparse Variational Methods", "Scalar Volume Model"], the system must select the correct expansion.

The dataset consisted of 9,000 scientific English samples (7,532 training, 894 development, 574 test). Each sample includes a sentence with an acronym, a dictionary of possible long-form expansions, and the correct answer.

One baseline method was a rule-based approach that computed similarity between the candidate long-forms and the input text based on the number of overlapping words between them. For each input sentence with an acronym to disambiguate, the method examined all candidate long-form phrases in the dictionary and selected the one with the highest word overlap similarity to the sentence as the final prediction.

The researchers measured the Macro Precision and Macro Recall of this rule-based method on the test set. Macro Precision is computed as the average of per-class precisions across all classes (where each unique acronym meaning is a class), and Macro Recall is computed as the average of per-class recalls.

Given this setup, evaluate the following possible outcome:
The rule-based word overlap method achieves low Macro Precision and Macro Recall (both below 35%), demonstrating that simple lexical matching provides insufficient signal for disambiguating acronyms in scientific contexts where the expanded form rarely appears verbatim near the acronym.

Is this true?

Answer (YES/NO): NO